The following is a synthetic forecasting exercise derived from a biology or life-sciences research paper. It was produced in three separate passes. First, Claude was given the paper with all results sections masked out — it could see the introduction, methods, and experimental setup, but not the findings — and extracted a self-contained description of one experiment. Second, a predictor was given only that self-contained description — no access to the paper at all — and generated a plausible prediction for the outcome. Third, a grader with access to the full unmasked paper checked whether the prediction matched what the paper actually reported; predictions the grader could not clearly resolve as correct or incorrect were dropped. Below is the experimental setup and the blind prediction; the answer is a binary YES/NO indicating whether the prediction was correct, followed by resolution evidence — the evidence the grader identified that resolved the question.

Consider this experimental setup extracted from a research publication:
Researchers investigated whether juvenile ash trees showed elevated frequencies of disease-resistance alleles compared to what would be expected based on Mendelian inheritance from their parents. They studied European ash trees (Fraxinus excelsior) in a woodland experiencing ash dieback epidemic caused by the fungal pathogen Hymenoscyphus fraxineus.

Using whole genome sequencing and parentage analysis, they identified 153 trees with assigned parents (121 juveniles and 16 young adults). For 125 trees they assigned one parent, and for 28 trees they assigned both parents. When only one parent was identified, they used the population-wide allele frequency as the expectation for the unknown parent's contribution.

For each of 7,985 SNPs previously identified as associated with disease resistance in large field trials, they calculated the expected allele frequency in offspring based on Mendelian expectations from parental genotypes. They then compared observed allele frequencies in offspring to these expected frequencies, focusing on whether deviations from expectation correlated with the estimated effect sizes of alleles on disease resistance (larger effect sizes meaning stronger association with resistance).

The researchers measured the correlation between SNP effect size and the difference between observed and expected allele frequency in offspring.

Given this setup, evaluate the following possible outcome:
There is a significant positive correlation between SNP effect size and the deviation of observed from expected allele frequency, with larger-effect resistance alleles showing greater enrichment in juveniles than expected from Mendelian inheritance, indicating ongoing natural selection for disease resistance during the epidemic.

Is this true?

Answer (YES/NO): YES